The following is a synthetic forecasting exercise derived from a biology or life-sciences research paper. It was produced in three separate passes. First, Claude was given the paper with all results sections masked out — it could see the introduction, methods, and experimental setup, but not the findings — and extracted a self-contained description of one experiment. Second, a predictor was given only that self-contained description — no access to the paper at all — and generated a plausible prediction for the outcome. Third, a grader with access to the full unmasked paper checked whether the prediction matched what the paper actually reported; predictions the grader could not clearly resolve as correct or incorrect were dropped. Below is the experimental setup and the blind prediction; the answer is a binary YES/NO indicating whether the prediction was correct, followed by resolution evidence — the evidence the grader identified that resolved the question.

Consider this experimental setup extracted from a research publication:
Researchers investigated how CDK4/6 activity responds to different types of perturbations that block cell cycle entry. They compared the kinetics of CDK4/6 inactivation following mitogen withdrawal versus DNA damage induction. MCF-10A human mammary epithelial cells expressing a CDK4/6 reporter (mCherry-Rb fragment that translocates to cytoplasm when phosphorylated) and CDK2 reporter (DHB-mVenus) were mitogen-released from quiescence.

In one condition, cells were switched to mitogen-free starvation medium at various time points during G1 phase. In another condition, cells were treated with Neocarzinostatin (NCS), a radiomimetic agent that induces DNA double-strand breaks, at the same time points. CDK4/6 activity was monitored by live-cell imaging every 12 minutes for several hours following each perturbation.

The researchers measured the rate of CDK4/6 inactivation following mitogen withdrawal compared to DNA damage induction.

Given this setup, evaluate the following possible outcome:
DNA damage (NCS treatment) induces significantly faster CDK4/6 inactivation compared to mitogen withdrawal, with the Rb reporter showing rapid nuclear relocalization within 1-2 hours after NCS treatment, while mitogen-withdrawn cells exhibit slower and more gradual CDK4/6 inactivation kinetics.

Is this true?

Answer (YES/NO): YES